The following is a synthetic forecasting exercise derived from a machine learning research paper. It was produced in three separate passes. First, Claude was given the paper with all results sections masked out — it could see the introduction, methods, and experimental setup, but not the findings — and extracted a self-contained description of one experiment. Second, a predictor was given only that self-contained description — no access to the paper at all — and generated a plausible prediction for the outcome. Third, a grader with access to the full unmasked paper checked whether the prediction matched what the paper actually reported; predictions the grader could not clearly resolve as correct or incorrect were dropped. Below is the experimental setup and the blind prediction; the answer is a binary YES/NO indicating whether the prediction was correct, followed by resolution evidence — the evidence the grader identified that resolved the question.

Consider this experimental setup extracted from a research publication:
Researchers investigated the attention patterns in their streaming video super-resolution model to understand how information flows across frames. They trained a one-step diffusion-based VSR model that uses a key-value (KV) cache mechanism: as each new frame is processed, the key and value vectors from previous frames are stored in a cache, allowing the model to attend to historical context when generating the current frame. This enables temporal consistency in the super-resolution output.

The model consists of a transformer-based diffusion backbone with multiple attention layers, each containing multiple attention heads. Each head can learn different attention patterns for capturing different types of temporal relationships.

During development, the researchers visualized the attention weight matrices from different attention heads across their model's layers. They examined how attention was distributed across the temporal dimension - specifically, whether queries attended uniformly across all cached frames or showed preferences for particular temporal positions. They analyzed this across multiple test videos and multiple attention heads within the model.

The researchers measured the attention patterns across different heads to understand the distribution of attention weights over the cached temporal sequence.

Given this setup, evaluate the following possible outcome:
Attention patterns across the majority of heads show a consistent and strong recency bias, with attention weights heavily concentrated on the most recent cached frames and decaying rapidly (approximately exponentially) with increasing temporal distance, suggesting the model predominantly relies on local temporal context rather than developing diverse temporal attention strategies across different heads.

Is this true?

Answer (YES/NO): NO